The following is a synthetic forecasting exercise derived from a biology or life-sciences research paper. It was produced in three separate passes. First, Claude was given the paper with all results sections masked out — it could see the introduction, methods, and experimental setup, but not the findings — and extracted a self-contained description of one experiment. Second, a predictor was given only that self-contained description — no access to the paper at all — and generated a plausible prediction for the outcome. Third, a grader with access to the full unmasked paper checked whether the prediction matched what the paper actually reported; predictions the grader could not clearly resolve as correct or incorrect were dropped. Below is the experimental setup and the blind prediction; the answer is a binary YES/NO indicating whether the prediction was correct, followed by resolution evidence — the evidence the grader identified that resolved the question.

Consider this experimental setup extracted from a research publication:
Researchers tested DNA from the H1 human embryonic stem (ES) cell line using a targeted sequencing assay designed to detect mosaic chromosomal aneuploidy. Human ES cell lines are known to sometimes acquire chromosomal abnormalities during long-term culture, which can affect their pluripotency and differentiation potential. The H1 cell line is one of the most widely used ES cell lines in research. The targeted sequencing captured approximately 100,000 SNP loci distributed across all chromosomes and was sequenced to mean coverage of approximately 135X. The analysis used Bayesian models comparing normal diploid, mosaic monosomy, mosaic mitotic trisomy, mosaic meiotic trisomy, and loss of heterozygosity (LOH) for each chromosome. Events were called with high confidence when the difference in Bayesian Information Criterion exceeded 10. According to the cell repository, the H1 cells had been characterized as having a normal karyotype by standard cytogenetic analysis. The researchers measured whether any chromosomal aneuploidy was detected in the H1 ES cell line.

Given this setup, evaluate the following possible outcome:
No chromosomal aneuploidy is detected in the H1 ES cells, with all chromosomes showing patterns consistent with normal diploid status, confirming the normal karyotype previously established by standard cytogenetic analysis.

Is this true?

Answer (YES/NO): NO